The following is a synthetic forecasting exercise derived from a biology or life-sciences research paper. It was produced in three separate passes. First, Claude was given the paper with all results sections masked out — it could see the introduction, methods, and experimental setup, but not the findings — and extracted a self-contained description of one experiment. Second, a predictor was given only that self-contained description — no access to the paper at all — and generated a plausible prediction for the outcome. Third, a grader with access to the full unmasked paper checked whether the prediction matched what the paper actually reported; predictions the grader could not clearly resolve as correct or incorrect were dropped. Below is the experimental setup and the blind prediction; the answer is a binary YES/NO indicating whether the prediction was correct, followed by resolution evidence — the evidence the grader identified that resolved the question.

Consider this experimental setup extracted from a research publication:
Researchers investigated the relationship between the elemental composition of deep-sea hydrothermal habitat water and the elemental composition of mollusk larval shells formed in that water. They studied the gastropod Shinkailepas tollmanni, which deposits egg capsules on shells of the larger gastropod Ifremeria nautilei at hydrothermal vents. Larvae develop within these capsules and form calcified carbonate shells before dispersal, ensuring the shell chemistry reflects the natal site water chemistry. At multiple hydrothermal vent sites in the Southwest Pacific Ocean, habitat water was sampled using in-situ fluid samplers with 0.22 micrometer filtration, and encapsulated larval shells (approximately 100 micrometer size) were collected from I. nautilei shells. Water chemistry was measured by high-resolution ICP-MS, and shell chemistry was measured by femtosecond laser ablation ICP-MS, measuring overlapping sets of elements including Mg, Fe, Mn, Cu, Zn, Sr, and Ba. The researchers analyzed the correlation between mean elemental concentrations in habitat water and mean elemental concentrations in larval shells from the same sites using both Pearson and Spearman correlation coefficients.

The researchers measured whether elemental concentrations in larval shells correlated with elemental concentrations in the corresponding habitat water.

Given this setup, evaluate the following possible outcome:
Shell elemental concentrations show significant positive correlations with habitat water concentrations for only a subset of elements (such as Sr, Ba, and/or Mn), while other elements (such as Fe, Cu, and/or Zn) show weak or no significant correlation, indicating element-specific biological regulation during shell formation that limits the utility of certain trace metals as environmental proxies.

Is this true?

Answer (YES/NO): NO